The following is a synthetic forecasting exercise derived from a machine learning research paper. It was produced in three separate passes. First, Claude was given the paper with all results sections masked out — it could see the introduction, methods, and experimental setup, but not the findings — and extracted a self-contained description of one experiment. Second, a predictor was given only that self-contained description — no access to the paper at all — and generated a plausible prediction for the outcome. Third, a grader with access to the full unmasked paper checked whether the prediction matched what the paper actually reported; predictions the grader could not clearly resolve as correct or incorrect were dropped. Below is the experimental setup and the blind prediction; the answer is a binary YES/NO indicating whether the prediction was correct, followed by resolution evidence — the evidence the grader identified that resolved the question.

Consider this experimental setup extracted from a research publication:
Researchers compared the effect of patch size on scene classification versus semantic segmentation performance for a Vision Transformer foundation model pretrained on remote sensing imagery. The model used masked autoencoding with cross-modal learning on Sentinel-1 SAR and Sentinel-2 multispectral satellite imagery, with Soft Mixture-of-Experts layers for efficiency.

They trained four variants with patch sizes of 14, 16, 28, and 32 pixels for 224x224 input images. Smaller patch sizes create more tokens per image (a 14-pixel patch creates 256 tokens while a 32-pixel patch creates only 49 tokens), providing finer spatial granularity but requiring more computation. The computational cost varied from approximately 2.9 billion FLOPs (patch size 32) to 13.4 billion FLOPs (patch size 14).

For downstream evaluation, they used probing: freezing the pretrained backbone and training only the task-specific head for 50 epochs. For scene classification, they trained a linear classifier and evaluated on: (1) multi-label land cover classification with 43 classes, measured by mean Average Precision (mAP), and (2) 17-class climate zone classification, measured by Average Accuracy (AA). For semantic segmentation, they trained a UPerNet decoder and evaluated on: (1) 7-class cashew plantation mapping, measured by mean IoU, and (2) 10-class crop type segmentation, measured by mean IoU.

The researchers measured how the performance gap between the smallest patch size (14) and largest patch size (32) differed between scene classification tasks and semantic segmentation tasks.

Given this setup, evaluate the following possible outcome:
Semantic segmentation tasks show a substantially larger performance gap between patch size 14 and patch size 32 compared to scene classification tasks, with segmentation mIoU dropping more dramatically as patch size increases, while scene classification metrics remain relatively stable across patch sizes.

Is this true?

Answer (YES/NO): YES